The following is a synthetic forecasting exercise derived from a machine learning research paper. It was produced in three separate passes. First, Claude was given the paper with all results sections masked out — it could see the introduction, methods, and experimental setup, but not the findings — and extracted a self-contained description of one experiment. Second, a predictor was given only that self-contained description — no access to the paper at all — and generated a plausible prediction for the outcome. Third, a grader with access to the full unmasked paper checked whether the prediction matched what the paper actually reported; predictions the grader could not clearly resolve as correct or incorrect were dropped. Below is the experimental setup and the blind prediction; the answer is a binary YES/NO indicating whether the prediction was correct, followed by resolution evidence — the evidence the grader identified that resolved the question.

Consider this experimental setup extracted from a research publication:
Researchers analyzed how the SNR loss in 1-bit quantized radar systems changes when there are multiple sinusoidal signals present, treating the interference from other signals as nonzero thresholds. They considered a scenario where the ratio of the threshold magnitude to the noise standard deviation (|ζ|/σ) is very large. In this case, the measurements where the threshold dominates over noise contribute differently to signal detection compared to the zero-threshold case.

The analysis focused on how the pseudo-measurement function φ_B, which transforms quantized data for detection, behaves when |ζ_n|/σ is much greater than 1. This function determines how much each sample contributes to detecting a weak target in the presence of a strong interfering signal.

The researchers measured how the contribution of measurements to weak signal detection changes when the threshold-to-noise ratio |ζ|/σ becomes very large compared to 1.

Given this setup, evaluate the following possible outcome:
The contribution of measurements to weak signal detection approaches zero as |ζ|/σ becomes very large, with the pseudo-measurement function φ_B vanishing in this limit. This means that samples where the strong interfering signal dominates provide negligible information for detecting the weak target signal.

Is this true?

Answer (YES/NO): YES